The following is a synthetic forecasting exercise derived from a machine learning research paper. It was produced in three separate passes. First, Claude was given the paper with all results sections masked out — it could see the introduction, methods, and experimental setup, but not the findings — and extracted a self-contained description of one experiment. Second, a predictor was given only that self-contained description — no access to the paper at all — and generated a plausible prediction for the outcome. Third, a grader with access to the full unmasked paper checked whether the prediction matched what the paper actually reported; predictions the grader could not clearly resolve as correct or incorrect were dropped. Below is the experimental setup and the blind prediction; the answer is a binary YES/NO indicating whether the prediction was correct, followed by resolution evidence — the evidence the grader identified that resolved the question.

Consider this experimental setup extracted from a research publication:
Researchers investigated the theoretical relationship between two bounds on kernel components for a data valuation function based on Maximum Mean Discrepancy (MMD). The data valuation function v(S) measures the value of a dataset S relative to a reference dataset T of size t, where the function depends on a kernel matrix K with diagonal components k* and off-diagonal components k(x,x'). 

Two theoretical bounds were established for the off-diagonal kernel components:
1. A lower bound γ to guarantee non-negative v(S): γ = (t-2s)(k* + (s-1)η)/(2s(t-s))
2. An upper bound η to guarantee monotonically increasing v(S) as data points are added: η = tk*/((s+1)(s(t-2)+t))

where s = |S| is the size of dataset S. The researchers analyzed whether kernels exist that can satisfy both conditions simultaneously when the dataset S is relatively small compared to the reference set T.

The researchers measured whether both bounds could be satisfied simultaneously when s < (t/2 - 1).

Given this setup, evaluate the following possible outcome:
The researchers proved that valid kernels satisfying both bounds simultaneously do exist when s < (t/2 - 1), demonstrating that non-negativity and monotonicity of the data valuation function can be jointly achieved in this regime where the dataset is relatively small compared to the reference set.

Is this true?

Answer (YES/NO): NO